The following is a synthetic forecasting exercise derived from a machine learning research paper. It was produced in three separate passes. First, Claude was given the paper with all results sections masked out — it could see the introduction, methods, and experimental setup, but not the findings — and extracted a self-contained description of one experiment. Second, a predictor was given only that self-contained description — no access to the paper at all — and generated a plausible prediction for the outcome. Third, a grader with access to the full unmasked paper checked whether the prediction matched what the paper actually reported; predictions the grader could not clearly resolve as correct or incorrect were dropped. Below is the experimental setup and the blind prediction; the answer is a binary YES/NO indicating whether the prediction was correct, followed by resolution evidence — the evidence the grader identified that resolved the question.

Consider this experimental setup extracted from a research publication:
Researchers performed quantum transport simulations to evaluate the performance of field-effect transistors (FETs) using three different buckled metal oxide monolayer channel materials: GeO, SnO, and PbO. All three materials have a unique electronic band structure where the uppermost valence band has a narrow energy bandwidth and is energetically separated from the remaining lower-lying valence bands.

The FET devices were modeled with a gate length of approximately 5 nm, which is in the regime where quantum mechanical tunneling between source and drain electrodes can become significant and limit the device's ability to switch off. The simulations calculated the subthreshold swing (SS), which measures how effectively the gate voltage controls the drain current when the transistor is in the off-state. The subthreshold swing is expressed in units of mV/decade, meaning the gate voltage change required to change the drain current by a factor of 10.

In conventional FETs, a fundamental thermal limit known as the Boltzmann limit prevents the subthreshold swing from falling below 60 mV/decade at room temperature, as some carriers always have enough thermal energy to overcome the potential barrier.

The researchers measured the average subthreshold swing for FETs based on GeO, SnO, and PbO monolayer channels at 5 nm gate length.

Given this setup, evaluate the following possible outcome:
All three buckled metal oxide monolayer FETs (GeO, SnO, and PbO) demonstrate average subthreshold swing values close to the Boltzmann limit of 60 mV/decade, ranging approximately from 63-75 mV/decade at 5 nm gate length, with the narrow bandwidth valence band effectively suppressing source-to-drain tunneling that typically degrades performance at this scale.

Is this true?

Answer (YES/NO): NO